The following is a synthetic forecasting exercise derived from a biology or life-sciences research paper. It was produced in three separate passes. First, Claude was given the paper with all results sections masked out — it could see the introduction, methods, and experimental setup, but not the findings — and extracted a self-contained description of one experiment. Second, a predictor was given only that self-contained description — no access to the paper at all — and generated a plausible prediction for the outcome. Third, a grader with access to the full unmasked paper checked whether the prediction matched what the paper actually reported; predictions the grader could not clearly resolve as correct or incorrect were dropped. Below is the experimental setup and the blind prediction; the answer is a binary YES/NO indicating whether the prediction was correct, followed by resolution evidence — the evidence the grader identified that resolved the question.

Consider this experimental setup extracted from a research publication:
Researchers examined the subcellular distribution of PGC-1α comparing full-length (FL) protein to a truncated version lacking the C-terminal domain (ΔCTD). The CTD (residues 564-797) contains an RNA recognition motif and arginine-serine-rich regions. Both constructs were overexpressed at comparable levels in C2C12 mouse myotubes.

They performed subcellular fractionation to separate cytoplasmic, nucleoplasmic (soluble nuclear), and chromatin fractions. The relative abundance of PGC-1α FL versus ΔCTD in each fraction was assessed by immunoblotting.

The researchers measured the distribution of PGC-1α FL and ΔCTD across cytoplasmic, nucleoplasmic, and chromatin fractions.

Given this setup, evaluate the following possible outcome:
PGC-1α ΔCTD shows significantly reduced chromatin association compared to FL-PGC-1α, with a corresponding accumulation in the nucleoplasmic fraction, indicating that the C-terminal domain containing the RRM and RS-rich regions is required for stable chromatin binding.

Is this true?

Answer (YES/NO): YES